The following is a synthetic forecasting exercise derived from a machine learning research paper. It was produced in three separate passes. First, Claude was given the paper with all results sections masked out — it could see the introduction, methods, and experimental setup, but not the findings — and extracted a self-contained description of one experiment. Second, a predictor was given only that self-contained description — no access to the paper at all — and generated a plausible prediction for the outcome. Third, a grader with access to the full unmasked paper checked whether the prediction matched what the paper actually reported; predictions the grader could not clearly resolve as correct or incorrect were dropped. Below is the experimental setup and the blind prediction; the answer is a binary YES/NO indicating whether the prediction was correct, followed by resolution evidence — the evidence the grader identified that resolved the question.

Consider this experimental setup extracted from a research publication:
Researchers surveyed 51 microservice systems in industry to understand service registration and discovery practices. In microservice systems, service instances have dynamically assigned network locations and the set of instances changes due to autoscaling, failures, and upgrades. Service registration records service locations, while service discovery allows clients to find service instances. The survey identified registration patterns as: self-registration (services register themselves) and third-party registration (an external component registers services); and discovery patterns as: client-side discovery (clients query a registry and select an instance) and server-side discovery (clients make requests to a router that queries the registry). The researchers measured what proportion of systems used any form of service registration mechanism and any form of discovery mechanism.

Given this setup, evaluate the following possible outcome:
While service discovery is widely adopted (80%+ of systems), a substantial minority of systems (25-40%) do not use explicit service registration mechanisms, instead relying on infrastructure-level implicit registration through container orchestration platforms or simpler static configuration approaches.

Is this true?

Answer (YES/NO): NO